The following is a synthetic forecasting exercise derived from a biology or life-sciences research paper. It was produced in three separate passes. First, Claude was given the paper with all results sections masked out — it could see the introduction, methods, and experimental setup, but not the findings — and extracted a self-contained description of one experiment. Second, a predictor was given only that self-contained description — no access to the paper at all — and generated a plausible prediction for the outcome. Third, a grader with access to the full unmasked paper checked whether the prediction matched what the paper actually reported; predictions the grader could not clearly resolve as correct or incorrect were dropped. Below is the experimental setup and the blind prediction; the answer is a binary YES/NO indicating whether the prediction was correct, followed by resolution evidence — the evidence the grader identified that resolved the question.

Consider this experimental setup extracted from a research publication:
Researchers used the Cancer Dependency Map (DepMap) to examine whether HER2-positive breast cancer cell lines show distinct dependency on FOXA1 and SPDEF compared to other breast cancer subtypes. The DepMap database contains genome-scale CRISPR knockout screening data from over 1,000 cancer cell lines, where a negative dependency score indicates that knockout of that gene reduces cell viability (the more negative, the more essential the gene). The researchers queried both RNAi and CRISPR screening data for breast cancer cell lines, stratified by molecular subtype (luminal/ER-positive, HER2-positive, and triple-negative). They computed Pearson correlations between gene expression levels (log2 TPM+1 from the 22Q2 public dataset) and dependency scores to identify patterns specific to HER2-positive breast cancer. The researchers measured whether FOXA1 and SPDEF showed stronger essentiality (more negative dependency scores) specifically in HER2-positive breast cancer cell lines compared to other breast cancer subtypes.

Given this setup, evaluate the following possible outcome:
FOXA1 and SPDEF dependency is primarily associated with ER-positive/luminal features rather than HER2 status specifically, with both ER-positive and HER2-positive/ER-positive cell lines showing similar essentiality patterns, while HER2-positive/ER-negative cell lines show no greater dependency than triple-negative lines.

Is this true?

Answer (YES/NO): NO